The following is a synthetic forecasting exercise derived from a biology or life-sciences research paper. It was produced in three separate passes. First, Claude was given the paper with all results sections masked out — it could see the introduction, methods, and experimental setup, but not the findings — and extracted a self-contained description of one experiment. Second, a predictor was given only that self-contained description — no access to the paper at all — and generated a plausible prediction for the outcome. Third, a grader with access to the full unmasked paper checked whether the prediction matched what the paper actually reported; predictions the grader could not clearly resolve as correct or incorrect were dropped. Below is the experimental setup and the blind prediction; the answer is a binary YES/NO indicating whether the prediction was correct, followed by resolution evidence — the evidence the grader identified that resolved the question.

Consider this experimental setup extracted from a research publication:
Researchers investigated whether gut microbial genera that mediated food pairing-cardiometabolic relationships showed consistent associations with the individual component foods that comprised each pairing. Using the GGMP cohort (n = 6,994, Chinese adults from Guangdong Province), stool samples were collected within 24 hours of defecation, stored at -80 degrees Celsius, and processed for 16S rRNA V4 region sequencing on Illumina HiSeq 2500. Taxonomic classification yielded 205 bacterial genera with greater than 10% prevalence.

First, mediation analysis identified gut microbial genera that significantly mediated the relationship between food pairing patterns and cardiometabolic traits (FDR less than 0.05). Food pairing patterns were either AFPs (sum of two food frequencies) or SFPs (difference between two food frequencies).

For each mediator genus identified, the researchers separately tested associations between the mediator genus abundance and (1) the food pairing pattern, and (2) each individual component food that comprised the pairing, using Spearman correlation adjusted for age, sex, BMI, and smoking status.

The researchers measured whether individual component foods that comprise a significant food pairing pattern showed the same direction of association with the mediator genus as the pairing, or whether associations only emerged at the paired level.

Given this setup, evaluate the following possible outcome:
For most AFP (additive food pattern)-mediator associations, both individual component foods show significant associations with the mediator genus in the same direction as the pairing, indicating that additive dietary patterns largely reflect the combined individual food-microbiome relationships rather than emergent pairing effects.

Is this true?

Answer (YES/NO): NO